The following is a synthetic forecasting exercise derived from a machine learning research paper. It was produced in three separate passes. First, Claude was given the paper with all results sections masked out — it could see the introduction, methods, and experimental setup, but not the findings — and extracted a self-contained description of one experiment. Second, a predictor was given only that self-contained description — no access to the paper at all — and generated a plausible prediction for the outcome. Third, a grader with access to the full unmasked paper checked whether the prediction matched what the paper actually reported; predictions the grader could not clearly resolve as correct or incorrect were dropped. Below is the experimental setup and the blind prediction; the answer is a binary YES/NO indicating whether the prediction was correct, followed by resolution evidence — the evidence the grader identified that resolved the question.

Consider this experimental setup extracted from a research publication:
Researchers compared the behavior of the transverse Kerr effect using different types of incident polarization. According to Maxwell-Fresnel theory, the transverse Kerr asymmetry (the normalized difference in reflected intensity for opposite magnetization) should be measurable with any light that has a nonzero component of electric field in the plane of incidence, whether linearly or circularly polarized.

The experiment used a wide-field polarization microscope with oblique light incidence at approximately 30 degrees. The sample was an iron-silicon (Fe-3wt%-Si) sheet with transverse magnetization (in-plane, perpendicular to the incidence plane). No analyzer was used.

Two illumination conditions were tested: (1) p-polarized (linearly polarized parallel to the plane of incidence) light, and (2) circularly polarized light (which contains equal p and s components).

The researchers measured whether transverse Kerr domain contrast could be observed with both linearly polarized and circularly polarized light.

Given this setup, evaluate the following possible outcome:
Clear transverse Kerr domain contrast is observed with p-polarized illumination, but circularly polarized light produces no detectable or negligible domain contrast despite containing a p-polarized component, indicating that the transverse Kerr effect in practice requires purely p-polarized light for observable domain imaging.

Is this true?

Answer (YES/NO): NO